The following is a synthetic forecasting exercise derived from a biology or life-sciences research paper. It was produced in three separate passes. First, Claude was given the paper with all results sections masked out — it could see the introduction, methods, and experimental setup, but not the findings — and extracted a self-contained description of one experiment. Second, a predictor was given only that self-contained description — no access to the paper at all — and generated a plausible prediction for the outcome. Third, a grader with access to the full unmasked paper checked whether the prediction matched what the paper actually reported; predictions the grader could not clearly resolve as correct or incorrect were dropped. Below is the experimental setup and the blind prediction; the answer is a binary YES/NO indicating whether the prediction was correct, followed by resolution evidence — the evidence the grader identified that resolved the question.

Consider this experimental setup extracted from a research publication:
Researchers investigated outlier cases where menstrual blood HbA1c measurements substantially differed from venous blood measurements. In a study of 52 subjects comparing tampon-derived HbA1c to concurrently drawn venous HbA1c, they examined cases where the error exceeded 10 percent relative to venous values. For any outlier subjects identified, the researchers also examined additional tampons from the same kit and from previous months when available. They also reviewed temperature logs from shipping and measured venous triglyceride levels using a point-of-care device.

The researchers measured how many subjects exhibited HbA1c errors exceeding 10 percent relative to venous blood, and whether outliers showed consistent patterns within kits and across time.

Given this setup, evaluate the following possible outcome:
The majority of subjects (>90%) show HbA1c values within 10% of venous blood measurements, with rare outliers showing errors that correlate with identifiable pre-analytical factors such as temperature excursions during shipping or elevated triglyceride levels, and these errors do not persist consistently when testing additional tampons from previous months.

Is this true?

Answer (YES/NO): YES